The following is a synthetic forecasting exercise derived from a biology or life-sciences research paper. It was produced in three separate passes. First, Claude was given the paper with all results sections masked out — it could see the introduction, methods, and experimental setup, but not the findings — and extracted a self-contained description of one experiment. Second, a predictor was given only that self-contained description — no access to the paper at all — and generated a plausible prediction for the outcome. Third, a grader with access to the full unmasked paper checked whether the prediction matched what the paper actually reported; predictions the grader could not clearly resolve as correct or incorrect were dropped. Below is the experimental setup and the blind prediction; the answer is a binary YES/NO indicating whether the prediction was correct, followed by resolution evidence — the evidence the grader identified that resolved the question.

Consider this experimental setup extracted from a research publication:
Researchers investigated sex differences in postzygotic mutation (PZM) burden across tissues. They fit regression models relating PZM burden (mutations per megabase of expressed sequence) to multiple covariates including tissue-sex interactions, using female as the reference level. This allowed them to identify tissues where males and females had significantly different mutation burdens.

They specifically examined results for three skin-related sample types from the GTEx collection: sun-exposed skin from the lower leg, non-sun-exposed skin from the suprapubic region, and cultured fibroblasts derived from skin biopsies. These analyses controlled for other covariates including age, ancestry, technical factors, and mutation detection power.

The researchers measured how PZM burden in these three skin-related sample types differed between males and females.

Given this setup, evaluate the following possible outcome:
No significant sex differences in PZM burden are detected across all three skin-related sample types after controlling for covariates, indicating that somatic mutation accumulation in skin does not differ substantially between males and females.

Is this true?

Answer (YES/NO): NO